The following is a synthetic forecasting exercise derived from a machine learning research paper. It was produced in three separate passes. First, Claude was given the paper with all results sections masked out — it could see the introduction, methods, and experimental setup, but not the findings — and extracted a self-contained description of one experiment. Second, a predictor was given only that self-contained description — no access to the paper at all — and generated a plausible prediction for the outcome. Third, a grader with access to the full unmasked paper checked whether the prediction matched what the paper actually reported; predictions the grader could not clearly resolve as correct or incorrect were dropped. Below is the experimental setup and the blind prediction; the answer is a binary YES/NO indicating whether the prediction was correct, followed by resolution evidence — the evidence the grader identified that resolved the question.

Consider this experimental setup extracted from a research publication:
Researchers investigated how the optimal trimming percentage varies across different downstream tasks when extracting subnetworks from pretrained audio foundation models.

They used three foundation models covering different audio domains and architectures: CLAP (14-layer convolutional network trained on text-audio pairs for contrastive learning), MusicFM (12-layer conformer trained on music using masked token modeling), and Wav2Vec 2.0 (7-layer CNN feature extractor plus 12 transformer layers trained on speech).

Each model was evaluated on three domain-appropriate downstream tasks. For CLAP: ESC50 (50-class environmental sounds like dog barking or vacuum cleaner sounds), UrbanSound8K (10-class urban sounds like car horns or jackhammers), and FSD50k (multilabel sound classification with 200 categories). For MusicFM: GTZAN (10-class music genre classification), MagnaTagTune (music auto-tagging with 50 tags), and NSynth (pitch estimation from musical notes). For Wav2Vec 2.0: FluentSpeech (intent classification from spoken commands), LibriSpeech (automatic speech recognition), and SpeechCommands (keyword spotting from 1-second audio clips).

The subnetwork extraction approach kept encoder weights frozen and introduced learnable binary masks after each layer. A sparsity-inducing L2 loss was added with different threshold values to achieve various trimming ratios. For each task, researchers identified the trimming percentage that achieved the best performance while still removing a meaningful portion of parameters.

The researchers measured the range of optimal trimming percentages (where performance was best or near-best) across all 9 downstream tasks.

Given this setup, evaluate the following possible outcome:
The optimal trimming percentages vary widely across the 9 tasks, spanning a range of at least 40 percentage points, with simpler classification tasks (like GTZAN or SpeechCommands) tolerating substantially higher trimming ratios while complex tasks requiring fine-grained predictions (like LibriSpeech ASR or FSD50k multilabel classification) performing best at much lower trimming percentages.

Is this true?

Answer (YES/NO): YES